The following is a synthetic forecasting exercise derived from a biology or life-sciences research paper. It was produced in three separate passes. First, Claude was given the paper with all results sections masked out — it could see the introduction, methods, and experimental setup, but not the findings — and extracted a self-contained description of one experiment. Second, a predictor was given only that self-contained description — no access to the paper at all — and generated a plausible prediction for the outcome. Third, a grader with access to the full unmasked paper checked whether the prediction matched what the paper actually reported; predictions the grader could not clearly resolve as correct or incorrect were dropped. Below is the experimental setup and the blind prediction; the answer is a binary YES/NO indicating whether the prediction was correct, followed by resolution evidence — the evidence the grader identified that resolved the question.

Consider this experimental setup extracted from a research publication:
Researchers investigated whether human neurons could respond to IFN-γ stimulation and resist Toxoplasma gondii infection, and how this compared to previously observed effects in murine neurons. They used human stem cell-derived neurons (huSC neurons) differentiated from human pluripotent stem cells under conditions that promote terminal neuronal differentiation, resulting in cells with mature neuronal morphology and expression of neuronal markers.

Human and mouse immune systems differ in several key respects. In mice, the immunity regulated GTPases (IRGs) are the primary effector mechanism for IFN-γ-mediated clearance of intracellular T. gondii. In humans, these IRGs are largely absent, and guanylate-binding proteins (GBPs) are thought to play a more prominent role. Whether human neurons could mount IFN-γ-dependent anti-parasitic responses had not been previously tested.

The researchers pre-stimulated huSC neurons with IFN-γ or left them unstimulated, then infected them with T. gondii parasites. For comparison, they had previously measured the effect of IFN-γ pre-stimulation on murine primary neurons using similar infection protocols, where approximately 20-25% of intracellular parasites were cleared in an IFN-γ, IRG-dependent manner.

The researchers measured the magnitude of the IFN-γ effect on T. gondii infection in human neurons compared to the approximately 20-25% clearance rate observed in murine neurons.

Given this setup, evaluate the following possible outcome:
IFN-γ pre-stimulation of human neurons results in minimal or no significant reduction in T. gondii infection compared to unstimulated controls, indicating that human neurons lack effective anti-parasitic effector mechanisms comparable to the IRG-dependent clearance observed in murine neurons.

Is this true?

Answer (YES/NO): NO